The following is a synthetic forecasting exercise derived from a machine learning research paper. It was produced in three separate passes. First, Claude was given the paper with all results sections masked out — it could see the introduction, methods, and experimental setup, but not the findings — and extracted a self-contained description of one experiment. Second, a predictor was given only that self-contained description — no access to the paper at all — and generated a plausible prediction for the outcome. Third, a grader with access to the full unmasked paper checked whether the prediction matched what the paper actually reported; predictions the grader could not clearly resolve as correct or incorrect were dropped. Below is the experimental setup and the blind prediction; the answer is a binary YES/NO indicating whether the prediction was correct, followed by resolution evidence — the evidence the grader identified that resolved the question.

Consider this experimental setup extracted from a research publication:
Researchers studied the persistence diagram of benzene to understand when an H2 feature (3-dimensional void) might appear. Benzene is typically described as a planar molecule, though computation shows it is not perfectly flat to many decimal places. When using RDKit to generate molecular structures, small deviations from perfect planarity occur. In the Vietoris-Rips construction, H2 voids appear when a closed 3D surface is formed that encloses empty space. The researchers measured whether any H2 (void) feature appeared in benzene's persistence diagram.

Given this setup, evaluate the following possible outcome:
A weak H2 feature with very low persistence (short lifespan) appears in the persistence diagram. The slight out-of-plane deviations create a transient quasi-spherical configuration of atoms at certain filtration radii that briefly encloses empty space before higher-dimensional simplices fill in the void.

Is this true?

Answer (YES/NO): YES